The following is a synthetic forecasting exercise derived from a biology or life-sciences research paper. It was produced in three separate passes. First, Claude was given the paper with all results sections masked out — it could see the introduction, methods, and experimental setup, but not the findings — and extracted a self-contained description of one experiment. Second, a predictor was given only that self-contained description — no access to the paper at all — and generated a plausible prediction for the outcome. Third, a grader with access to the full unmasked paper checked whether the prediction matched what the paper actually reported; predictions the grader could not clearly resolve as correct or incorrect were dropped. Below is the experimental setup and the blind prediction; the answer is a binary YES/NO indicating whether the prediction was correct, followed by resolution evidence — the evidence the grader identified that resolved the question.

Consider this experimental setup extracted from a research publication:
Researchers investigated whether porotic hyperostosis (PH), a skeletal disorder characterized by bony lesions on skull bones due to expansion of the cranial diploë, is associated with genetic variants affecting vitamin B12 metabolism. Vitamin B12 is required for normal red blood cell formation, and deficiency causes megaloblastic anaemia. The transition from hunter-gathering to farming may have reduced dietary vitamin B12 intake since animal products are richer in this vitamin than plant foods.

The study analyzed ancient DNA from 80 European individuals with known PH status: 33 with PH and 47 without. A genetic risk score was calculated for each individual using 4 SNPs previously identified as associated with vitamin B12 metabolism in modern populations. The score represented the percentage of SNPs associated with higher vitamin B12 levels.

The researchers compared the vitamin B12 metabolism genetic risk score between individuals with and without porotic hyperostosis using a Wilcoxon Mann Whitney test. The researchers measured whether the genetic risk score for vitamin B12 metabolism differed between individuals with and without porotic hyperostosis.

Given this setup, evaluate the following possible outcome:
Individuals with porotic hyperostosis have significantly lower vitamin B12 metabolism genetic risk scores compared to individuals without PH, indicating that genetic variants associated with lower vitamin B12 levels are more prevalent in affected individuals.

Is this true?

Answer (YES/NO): NO